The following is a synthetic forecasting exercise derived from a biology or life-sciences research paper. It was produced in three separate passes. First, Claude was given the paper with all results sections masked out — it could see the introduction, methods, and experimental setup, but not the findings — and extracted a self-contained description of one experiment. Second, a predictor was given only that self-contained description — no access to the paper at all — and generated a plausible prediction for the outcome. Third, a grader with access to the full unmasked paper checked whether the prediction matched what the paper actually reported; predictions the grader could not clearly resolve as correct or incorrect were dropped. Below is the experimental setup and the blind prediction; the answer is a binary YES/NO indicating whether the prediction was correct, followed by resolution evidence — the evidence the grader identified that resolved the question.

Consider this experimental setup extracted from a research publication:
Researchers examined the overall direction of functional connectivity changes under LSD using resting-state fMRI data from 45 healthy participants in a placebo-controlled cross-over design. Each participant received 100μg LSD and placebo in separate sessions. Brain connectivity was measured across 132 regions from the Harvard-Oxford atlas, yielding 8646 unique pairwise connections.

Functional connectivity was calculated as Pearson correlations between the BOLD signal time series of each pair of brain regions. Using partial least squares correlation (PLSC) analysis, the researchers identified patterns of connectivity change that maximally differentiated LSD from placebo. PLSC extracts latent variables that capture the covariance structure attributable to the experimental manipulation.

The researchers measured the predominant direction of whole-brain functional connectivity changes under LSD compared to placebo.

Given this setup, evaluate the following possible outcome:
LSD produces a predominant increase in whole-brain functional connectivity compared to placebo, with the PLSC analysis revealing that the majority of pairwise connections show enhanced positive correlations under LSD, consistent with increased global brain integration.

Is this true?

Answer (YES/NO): YES